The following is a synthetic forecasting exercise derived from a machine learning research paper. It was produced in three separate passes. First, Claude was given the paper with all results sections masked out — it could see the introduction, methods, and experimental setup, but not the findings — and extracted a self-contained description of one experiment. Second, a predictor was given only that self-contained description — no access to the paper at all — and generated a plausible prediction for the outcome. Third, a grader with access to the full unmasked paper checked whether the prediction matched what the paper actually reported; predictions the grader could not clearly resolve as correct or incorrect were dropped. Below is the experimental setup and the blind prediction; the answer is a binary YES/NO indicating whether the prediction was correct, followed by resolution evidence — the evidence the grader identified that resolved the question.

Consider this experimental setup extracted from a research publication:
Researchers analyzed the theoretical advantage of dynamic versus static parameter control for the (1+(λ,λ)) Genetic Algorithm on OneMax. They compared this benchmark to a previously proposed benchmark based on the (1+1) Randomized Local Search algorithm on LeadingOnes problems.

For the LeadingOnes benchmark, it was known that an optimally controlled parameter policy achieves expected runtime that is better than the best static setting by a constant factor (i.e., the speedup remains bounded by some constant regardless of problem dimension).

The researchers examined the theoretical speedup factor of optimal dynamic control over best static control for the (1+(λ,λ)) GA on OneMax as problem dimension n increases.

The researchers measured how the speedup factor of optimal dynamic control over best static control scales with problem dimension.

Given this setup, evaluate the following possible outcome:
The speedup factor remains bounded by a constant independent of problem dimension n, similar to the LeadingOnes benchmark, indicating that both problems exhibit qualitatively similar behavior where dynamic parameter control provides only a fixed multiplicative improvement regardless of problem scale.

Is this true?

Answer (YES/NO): NO